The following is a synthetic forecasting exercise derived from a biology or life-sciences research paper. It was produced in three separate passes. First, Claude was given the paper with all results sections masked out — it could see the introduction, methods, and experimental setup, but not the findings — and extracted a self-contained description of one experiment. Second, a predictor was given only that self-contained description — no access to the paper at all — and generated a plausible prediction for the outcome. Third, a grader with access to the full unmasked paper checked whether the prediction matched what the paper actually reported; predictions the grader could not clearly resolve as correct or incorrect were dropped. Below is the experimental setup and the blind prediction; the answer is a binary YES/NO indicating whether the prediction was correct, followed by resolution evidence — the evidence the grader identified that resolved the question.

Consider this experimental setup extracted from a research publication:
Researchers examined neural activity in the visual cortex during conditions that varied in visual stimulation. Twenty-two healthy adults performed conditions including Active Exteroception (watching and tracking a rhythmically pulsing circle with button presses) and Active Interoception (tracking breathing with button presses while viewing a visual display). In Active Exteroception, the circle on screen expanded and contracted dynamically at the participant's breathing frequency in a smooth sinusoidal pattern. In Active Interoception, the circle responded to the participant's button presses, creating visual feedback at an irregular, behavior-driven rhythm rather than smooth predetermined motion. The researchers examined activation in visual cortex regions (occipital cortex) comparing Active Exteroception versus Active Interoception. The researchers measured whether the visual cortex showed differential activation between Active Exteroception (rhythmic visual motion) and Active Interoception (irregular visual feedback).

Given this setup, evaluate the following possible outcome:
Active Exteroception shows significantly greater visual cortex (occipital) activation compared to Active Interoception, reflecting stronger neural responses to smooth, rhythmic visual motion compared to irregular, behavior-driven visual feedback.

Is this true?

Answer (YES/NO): YES